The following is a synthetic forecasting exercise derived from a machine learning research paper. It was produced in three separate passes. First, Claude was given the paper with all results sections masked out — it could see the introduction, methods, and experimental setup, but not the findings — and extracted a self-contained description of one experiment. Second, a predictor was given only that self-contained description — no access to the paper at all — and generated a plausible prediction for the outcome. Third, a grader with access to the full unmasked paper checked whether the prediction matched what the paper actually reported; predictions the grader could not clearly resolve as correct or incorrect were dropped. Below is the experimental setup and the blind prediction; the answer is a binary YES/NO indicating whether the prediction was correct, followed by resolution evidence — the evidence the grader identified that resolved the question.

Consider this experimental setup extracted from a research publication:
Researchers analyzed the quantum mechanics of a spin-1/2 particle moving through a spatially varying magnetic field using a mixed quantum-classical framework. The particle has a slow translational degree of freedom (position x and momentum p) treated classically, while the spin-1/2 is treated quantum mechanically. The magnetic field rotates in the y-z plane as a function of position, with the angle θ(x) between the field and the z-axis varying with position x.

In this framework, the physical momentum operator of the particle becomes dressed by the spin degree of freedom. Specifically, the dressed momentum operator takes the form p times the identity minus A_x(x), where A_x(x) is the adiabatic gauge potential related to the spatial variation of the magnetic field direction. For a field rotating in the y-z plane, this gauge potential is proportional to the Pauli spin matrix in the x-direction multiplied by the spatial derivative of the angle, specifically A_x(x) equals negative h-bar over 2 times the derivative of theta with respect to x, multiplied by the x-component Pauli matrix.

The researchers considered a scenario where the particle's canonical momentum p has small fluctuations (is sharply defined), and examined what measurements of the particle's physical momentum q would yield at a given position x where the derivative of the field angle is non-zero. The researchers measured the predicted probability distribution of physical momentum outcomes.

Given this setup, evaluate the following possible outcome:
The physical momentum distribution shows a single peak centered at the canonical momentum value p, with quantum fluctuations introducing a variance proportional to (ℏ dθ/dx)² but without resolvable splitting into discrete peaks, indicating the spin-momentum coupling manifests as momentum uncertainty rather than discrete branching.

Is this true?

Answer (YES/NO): NO